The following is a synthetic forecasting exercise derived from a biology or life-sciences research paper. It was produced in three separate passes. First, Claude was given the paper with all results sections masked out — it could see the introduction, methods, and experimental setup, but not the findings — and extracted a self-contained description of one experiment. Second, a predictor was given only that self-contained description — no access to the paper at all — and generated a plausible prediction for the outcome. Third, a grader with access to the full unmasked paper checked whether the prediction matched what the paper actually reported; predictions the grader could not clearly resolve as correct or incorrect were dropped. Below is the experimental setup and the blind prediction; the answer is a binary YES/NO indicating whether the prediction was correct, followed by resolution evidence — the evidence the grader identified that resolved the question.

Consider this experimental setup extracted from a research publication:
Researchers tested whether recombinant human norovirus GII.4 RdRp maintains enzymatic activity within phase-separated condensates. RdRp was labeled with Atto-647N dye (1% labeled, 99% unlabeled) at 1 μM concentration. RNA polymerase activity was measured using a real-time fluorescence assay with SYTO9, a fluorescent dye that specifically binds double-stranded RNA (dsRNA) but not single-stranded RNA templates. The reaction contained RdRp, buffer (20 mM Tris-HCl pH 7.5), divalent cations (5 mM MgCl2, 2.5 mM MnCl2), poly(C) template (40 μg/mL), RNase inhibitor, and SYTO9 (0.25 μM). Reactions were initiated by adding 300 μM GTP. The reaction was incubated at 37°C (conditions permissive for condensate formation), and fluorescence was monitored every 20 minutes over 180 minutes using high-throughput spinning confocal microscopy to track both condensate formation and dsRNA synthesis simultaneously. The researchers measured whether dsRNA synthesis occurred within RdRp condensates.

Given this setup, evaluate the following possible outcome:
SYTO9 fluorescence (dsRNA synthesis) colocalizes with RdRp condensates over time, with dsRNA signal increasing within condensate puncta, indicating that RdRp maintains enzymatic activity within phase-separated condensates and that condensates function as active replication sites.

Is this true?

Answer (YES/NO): YES